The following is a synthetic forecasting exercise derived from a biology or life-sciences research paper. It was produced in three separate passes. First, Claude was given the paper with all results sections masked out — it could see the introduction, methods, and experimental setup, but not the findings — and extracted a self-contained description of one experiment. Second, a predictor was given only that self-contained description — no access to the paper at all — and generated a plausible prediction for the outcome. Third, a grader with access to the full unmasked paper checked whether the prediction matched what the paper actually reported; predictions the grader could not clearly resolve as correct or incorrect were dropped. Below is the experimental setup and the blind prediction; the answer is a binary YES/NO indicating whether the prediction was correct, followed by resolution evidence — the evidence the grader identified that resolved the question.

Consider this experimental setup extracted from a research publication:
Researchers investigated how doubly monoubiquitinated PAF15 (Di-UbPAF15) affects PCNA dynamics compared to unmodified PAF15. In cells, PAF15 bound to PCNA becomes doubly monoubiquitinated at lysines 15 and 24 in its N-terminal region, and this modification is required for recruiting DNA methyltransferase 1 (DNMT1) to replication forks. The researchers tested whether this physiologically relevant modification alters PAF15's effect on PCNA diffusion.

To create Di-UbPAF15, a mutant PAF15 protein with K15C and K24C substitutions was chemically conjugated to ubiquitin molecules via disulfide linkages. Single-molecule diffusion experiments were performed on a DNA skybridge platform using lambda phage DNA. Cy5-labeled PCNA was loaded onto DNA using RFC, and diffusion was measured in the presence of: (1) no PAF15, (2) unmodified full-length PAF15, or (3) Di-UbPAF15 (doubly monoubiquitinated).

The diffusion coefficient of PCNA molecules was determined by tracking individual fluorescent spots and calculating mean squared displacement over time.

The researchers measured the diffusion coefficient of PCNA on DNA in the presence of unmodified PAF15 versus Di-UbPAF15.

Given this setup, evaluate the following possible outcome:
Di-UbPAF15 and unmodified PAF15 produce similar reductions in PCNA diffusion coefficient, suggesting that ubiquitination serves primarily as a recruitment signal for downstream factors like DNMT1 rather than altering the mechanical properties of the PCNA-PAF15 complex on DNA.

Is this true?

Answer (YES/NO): NO